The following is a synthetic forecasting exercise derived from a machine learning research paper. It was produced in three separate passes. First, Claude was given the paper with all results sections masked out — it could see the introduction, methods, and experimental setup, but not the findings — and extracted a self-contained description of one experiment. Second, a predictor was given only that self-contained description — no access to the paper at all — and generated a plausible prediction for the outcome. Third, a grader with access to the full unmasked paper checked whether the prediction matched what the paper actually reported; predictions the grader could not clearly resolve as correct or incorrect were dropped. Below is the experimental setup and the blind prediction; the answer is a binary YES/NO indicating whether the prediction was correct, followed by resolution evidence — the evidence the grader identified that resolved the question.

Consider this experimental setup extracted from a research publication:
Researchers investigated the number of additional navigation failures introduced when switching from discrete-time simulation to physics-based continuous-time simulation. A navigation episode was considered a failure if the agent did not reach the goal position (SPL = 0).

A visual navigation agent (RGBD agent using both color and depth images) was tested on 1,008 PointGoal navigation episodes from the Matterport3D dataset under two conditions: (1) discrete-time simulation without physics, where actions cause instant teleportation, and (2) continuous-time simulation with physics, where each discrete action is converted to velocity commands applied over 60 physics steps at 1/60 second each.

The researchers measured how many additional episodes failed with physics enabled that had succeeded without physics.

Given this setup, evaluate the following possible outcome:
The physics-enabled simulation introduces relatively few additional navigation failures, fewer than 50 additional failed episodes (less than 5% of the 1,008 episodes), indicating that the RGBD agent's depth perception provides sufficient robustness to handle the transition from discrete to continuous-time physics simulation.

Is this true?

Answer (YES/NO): NO